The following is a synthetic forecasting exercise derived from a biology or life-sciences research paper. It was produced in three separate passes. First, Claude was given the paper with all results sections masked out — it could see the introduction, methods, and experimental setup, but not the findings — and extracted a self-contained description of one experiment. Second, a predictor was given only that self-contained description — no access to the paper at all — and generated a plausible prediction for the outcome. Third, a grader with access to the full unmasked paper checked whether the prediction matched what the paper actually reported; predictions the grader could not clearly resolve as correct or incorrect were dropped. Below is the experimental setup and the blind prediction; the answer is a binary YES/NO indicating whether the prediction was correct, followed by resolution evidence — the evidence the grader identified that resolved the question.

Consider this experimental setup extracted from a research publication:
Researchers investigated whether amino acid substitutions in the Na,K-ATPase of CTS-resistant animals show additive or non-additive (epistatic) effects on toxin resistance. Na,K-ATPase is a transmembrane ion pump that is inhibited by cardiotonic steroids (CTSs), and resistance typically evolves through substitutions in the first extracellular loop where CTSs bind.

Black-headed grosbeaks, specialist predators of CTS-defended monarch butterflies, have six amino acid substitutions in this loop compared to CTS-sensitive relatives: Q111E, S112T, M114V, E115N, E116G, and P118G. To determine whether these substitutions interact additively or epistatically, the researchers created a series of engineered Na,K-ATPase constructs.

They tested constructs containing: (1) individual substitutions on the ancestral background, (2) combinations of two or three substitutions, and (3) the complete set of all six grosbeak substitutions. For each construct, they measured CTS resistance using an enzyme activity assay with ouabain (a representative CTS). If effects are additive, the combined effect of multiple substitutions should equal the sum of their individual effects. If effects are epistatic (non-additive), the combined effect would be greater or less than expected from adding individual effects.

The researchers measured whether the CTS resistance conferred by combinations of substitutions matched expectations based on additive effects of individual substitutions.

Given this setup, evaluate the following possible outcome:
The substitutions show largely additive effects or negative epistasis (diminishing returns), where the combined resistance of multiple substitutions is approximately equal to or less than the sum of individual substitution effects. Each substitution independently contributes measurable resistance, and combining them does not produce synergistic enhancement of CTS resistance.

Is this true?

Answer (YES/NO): NO